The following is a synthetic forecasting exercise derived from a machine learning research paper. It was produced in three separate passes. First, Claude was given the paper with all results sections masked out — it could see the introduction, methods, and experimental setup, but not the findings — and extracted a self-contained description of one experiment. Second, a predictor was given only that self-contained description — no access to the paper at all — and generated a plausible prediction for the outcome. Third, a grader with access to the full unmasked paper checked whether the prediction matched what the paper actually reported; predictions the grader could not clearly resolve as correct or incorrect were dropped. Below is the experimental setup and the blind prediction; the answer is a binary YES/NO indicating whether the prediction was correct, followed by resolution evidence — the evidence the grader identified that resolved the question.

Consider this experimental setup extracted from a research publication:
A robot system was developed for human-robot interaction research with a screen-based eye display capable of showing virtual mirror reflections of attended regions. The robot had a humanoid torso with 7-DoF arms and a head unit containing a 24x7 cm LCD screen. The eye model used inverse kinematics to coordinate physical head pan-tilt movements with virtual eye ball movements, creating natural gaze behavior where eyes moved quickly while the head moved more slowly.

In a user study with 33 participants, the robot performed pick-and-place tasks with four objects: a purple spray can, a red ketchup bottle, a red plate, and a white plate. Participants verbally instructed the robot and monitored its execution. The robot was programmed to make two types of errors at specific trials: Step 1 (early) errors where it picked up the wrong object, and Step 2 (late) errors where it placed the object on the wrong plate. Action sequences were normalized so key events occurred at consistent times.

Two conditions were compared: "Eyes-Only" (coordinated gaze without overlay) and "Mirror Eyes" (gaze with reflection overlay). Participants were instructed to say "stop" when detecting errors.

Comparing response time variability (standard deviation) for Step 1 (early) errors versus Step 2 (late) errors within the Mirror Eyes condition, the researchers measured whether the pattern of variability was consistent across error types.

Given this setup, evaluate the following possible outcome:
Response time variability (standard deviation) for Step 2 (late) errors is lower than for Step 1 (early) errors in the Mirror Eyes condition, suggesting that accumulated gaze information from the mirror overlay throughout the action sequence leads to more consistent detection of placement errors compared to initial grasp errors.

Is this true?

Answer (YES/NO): NO